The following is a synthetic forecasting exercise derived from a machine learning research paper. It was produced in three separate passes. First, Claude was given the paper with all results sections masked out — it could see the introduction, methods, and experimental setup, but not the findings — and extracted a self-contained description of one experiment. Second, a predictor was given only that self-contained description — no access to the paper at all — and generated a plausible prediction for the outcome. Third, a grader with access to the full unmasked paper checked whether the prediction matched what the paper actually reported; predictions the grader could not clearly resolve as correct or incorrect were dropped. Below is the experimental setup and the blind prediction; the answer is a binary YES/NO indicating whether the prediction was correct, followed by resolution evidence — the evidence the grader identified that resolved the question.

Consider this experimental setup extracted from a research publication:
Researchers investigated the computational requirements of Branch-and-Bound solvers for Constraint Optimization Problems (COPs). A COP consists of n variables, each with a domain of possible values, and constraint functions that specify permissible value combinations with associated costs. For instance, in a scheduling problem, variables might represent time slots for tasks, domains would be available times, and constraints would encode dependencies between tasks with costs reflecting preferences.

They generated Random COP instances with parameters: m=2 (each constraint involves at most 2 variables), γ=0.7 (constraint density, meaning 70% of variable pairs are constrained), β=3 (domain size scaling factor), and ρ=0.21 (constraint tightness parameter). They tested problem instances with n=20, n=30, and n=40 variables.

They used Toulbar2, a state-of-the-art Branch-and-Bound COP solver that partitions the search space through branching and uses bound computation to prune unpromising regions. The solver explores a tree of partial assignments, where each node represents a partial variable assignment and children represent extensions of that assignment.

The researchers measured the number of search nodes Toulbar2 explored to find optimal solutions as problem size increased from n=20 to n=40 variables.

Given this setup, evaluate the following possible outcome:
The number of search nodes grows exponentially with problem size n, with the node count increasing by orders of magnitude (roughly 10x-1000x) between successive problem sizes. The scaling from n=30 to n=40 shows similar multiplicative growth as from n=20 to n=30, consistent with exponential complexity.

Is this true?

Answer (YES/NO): YES